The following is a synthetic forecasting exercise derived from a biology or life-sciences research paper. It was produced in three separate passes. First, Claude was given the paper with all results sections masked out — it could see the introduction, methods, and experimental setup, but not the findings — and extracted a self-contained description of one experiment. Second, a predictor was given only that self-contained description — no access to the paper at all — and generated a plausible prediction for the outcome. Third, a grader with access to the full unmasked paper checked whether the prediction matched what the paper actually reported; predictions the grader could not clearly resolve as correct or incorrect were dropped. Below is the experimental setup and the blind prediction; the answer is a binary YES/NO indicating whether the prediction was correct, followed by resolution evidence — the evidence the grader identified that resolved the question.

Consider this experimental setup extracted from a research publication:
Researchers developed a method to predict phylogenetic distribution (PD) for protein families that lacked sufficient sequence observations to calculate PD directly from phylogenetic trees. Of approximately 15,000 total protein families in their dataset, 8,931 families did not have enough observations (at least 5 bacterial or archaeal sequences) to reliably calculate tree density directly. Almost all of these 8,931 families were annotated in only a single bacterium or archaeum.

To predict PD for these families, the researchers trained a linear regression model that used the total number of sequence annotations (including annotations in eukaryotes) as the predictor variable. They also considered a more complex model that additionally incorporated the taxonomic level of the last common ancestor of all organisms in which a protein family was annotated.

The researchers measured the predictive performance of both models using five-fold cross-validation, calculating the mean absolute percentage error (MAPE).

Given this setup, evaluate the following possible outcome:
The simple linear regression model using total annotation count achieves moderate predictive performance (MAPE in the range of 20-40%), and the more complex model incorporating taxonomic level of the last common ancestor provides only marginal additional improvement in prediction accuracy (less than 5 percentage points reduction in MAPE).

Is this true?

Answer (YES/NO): NO